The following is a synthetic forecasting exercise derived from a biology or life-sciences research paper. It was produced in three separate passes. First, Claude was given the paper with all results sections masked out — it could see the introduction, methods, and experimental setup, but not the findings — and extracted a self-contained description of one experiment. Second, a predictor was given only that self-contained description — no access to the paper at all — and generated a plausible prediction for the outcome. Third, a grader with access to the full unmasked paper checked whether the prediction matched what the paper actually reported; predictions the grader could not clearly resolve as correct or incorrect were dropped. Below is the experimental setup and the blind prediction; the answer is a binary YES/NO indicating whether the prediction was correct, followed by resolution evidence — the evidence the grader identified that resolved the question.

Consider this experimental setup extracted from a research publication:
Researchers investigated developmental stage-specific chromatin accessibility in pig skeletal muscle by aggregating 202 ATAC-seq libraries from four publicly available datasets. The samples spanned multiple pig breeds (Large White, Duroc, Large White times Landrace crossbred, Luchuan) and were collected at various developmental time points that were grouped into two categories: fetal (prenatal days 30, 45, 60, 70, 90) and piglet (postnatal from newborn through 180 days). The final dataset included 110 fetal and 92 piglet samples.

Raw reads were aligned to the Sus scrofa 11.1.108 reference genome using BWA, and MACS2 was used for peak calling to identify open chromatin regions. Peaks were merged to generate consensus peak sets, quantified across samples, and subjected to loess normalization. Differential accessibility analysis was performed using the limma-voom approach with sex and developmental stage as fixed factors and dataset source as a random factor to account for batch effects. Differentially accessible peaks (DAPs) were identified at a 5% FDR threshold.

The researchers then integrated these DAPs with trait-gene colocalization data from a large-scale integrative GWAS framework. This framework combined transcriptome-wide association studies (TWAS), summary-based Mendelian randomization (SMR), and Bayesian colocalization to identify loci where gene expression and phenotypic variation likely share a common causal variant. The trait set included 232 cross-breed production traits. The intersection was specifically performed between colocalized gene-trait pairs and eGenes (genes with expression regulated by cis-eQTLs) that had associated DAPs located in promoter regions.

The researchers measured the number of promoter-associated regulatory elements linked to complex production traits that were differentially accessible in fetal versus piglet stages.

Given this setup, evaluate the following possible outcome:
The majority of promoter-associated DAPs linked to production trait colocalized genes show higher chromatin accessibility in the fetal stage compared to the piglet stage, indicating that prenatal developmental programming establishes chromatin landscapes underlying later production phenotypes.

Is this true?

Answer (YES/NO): YES